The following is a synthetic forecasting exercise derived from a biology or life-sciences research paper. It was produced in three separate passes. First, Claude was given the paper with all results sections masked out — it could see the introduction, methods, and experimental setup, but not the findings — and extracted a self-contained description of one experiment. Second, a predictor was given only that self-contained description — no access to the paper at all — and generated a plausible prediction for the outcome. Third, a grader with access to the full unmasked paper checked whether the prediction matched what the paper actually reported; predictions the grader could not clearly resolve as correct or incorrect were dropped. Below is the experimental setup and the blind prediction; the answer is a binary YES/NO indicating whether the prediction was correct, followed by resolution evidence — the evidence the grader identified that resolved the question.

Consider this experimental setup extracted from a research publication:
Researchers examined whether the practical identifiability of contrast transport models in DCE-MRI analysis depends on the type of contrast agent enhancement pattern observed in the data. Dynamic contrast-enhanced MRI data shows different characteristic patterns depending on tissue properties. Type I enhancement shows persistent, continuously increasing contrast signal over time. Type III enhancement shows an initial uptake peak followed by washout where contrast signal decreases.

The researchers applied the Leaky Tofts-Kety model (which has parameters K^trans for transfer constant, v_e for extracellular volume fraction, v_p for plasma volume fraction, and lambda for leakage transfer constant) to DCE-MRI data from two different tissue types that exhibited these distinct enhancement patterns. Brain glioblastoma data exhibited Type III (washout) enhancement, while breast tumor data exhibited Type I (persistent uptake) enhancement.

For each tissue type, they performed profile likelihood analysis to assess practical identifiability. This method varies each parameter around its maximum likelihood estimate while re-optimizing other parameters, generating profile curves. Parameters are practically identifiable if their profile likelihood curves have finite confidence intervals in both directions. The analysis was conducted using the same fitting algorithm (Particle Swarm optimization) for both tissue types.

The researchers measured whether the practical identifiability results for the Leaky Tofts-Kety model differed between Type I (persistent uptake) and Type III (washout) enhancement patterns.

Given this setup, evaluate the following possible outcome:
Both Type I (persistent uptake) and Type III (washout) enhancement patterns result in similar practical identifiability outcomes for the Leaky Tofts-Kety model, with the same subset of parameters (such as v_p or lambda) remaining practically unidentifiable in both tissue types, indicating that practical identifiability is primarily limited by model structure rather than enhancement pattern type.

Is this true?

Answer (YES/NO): YES